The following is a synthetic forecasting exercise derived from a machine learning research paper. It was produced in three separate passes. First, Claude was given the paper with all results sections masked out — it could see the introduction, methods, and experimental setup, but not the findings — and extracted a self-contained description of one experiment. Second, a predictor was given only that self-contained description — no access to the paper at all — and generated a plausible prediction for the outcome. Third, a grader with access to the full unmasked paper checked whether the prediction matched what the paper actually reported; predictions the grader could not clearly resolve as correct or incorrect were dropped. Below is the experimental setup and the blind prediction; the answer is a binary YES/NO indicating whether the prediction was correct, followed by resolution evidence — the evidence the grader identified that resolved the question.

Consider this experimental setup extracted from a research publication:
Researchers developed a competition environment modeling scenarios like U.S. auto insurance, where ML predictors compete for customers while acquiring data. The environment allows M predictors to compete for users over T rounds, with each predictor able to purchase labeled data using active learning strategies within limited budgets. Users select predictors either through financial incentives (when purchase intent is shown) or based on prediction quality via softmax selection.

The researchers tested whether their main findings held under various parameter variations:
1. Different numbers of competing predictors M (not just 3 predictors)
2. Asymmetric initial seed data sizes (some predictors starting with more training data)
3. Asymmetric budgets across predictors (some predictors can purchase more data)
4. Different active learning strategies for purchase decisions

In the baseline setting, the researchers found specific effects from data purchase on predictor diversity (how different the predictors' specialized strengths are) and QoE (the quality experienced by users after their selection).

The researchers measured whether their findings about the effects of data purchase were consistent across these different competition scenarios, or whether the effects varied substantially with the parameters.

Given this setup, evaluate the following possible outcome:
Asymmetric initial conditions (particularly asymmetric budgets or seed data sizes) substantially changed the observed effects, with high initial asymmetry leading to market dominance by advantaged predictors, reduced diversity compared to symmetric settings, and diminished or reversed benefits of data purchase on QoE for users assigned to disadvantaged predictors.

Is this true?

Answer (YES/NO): NO